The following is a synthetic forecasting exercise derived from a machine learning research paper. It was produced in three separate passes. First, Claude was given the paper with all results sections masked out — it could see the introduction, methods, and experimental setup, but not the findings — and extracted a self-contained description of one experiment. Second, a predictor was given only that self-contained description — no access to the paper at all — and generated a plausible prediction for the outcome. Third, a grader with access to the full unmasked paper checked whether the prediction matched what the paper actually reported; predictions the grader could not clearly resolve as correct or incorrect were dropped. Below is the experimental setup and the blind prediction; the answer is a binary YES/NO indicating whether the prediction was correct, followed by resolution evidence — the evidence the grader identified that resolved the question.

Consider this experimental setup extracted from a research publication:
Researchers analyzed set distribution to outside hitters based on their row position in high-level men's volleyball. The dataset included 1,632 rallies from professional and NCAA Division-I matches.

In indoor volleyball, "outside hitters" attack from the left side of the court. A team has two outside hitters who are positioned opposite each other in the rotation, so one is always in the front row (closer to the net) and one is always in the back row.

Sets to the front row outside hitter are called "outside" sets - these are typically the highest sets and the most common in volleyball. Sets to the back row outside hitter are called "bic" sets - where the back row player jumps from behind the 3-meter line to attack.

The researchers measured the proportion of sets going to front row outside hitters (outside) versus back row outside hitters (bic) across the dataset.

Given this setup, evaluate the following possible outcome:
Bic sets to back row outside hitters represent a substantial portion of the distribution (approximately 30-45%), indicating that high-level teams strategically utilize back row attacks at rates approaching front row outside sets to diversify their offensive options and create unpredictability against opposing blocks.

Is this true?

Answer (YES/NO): NO